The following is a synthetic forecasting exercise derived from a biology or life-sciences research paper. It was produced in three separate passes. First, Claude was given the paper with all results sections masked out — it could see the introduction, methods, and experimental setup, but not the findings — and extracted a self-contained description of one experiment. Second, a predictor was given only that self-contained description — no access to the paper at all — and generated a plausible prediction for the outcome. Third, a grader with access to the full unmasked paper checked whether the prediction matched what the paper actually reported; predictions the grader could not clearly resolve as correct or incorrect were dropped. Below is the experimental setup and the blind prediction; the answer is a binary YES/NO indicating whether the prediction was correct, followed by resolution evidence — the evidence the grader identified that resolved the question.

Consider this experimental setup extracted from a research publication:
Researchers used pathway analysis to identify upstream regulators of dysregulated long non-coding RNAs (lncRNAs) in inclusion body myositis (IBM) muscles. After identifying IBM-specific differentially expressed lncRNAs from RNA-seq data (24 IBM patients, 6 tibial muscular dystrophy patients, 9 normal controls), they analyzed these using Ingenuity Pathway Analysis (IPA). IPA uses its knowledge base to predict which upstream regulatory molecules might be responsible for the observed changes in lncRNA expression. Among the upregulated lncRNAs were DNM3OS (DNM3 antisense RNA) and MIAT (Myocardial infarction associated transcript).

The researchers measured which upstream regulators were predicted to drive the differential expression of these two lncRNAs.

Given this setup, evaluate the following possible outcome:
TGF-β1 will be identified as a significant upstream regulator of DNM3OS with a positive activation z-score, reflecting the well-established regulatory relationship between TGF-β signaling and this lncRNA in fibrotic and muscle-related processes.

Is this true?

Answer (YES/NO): NO